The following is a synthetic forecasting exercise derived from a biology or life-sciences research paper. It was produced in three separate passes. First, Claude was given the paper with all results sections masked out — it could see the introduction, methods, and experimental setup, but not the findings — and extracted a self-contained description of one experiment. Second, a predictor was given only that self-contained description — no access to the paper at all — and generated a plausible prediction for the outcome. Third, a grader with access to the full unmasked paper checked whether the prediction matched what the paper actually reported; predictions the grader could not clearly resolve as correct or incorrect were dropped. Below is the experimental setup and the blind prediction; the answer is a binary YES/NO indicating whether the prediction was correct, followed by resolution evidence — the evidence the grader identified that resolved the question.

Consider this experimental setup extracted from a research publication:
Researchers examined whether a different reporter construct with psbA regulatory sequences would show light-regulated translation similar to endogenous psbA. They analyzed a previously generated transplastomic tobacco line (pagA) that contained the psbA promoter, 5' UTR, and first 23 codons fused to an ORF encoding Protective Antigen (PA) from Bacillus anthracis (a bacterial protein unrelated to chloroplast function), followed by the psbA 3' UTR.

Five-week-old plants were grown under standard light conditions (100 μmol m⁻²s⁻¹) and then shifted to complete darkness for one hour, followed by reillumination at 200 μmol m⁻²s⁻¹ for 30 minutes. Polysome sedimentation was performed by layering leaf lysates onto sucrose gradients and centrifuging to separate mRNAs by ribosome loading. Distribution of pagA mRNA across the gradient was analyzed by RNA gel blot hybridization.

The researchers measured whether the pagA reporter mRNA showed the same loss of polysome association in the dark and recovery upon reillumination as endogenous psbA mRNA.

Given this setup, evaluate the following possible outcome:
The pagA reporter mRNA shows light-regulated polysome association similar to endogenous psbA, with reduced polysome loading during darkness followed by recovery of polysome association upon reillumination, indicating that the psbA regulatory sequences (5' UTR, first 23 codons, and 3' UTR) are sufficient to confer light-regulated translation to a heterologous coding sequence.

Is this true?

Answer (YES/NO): NO